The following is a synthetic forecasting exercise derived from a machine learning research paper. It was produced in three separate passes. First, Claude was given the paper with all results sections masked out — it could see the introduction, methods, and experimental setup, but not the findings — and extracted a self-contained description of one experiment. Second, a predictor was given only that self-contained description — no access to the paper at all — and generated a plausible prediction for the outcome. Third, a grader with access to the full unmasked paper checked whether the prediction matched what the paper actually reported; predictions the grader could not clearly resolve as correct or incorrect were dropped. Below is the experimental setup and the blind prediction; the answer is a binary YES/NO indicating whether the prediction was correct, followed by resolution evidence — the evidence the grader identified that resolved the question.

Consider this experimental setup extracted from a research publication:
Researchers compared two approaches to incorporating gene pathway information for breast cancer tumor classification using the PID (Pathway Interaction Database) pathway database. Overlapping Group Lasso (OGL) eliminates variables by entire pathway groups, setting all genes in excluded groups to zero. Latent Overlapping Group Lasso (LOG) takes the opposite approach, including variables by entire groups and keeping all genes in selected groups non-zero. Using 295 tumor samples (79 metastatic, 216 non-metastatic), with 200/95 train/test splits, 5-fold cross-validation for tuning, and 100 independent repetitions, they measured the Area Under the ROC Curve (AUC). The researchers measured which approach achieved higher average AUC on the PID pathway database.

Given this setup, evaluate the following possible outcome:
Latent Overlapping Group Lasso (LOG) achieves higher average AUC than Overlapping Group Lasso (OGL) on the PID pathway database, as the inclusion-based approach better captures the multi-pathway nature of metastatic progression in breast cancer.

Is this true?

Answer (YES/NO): NO